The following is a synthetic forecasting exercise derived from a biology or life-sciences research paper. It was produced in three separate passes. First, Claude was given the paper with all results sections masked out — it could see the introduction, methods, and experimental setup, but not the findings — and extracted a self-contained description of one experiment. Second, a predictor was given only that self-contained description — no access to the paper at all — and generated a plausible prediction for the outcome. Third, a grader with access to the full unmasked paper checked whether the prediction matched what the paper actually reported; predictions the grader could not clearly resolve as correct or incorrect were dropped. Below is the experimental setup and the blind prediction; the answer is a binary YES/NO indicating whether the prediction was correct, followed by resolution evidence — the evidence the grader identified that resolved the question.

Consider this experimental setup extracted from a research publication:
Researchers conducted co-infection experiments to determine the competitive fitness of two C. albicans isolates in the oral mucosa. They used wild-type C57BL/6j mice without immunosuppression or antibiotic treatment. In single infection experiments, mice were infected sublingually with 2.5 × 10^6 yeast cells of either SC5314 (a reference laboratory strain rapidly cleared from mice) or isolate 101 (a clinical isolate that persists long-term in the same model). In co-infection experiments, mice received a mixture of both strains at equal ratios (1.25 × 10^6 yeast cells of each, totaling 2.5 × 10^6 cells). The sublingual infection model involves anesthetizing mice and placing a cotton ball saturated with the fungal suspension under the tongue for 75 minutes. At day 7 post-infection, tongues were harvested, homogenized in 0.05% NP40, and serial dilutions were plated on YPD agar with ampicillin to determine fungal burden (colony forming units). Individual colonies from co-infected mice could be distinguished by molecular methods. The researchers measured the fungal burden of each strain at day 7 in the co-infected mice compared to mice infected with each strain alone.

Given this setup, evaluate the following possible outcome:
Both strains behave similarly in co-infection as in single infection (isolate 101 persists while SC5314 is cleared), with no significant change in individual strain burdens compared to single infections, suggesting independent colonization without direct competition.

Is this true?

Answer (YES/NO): NO